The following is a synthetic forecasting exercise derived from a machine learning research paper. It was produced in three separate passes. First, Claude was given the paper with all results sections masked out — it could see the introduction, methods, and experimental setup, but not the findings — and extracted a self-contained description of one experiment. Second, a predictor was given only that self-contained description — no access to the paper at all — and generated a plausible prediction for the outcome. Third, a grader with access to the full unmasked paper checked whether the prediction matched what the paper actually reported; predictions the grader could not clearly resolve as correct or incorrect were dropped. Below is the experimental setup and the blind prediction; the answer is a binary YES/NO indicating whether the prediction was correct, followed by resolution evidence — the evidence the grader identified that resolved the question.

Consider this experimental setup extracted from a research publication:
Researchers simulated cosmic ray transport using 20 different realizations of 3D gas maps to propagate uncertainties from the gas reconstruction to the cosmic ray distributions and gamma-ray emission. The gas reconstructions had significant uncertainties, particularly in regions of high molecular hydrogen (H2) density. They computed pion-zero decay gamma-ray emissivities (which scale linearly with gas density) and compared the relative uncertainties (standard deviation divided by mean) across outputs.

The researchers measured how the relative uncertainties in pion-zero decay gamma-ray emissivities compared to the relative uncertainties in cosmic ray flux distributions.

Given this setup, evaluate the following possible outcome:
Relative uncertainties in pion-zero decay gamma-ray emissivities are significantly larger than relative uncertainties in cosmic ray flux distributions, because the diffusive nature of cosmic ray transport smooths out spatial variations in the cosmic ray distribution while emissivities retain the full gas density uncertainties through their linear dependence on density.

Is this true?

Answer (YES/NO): YES